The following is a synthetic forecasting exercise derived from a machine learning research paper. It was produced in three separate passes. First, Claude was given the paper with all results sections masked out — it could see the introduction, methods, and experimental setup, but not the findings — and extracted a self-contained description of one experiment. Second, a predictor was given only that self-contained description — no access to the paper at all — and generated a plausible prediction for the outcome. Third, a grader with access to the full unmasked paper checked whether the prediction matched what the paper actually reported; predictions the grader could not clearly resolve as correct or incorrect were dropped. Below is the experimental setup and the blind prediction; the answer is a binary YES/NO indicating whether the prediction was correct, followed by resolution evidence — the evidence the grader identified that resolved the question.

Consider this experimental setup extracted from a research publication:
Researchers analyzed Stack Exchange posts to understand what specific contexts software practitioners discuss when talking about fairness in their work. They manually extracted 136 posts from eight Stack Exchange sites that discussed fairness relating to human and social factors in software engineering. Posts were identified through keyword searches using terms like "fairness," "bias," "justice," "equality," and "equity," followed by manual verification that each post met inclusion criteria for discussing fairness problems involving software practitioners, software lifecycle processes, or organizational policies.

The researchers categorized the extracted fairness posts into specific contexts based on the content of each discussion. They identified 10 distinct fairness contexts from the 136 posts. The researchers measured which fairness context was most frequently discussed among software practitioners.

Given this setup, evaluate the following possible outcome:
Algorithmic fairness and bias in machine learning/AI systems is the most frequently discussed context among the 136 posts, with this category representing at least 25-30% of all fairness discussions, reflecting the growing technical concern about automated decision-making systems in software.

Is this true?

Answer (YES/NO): NO